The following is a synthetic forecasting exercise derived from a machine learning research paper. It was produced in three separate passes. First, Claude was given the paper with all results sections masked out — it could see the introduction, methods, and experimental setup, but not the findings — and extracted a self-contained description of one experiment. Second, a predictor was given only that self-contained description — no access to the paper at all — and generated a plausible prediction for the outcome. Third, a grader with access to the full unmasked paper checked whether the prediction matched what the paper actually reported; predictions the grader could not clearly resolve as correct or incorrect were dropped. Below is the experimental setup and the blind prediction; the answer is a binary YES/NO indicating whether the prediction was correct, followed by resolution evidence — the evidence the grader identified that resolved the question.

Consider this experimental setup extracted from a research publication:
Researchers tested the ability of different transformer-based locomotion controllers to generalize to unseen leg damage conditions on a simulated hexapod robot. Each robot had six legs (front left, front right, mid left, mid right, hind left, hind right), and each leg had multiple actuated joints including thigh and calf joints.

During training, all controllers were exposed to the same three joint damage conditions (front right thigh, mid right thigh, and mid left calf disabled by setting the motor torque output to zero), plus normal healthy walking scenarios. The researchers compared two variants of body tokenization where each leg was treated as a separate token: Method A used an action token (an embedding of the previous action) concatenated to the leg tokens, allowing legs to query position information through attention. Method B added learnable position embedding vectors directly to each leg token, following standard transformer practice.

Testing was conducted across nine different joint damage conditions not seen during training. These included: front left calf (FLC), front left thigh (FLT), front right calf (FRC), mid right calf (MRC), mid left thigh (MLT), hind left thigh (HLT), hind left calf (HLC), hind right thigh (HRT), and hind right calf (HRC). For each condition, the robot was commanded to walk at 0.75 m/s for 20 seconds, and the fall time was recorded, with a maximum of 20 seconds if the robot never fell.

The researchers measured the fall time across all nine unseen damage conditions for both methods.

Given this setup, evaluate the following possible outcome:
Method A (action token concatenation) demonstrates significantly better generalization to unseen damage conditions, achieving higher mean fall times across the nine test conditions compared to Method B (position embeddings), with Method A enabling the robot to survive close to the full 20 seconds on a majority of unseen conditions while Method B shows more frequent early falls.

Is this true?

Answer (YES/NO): YES